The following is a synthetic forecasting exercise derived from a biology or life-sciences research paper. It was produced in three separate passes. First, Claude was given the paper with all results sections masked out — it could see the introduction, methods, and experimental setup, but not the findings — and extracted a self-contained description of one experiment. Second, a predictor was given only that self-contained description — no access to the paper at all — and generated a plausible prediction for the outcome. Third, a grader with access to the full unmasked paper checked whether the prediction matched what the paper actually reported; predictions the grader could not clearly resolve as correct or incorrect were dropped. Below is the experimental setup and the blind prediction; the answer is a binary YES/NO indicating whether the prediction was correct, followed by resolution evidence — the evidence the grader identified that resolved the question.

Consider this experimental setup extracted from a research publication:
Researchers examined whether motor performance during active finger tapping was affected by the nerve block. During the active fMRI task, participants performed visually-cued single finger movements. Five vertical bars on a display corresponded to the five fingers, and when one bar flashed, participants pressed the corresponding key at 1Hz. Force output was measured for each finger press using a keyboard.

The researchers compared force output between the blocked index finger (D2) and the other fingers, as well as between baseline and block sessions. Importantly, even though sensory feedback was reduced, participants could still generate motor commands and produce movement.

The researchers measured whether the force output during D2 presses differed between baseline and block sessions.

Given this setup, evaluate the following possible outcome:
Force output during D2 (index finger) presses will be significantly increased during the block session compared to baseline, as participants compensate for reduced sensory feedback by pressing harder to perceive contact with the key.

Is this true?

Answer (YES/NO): NO